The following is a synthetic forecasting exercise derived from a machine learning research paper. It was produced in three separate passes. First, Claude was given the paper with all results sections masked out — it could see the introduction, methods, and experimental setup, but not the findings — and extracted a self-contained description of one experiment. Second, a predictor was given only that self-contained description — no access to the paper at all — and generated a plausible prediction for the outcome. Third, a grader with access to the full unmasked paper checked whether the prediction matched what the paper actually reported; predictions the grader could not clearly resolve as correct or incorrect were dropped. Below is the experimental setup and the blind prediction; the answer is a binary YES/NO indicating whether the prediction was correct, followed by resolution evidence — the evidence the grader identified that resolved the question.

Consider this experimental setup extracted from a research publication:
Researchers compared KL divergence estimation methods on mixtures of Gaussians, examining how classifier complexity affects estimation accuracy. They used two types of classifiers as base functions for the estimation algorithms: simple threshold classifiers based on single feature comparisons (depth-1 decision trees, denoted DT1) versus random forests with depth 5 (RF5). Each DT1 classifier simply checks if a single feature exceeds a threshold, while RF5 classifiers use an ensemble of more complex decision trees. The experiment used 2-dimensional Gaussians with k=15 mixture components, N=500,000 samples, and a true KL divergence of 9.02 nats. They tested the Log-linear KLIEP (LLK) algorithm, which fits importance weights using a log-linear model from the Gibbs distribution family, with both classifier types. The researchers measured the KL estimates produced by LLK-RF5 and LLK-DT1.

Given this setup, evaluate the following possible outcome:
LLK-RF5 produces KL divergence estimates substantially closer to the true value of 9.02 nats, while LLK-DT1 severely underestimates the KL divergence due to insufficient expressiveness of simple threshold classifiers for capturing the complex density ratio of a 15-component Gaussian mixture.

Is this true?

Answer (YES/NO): YES